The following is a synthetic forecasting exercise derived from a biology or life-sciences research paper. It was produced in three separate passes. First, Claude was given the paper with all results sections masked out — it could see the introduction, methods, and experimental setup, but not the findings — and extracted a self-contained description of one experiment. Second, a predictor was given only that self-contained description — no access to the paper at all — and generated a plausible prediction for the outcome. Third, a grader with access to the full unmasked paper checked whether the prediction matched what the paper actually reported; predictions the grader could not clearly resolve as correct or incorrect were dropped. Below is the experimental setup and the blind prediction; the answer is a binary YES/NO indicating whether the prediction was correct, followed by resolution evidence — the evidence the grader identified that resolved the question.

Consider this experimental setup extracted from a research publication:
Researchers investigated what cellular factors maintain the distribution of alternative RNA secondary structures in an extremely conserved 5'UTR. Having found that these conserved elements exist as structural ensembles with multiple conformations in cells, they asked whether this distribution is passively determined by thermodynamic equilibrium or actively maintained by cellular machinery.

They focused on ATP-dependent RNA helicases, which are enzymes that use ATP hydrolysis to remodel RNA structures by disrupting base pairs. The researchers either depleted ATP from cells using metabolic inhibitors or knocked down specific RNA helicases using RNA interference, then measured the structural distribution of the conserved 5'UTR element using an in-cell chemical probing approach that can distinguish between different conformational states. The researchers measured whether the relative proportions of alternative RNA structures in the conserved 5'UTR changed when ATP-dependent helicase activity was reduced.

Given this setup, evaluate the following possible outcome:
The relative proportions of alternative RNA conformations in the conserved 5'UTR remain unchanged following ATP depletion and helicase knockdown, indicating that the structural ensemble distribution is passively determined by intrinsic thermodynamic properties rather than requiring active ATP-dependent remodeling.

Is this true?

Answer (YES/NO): NO